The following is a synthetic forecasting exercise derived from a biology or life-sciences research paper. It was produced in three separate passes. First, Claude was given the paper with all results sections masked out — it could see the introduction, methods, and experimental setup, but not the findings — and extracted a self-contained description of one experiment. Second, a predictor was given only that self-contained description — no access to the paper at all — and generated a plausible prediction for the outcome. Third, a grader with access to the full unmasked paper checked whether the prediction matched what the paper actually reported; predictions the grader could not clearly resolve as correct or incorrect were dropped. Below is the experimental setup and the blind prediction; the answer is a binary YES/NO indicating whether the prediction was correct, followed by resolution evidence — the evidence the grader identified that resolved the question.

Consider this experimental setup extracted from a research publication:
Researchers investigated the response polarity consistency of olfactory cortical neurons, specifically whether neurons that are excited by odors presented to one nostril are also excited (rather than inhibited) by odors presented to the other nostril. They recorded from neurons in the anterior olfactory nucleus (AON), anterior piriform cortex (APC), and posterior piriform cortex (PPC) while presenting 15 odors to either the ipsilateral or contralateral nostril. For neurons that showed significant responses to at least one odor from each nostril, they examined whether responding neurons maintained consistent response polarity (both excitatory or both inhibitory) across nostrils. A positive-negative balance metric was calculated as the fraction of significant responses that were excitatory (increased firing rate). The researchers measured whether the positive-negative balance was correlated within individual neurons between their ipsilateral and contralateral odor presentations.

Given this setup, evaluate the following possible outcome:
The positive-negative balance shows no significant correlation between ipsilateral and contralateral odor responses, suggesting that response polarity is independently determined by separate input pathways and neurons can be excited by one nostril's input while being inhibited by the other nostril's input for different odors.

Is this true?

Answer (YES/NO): NO